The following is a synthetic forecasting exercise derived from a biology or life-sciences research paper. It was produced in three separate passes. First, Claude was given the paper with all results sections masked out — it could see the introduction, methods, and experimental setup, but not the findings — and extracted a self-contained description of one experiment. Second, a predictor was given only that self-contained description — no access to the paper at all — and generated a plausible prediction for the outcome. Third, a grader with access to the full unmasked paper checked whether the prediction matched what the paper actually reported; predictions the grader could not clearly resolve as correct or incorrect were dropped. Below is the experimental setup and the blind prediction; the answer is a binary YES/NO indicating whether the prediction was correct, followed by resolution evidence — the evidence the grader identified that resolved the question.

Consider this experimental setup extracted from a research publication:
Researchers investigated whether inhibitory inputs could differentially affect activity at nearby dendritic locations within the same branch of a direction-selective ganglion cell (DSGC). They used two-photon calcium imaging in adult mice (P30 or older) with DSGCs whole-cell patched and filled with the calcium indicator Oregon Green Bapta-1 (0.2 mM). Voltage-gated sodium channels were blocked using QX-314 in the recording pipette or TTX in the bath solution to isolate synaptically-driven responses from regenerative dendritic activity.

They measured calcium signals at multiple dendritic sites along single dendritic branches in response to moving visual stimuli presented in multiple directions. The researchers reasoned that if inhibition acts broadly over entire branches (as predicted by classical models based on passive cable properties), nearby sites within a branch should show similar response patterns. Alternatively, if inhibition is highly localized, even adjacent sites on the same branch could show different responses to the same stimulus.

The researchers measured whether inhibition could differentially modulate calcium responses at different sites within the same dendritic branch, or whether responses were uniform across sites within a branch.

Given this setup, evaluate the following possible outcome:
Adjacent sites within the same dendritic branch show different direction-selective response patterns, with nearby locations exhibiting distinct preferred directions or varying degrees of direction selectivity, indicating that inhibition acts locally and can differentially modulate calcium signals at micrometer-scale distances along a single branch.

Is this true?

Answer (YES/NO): YES